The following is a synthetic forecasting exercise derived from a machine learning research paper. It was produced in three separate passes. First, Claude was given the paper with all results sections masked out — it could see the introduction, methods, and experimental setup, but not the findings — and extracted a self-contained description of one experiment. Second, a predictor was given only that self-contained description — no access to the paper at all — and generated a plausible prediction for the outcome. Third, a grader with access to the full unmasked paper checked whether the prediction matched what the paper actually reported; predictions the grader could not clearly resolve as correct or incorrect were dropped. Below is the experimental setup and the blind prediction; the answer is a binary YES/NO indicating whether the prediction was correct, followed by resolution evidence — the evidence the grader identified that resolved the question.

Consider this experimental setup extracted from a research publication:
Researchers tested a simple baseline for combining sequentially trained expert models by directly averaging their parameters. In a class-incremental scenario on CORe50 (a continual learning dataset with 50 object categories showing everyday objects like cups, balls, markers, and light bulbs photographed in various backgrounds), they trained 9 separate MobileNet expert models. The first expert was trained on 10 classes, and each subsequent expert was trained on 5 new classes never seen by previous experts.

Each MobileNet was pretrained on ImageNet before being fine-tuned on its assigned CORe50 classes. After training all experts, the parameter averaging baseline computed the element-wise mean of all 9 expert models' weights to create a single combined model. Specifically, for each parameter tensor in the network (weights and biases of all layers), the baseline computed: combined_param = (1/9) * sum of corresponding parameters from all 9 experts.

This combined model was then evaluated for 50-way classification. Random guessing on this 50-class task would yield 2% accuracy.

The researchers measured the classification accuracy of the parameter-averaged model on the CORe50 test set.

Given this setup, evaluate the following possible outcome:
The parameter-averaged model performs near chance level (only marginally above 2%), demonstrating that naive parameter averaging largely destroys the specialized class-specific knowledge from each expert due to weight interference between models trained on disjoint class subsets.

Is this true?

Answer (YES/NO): NO